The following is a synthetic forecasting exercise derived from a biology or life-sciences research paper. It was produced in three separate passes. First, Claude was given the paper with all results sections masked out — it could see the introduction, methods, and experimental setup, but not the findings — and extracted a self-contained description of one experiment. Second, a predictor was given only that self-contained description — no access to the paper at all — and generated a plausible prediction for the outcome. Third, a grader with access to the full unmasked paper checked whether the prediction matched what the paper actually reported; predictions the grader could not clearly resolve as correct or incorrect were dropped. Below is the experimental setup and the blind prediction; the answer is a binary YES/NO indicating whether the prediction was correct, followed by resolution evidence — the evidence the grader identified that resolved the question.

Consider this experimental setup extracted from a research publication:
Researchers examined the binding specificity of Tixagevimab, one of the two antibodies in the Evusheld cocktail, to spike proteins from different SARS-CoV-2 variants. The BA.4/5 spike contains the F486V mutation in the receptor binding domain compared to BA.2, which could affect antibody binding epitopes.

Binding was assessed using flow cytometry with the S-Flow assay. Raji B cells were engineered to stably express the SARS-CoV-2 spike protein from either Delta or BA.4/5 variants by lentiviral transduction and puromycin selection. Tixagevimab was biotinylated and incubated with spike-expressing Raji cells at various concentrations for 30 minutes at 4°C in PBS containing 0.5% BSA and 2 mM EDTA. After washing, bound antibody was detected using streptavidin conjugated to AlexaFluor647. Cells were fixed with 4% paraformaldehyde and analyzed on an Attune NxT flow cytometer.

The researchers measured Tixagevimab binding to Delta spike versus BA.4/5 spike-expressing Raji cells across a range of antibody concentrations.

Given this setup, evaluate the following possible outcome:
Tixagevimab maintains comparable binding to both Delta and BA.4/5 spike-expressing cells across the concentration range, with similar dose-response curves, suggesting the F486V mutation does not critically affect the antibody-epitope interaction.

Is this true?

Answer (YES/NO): NO